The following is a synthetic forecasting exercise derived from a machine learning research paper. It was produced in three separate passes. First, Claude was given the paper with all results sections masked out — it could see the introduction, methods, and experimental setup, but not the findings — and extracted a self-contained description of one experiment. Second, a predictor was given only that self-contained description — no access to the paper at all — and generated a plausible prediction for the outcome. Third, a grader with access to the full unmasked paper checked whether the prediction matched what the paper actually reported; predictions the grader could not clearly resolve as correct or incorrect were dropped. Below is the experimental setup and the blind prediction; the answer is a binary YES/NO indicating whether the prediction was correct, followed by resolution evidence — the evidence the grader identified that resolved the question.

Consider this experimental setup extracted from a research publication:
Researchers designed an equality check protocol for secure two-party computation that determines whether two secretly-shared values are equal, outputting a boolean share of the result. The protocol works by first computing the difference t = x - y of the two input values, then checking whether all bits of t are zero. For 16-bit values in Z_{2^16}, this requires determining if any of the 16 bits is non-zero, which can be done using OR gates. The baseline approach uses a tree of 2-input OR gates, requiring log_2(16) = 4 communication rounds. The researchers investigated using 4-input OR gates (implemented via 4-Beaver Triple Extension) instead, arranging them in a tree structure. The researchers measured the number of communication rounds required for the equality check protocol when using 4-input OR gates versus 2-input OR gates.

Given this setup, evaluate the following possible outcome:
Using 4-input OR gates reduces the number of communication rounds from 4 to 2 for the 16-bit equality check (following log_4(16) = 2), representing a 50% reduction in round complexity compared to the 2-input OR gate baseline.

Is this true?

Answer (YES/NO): YES